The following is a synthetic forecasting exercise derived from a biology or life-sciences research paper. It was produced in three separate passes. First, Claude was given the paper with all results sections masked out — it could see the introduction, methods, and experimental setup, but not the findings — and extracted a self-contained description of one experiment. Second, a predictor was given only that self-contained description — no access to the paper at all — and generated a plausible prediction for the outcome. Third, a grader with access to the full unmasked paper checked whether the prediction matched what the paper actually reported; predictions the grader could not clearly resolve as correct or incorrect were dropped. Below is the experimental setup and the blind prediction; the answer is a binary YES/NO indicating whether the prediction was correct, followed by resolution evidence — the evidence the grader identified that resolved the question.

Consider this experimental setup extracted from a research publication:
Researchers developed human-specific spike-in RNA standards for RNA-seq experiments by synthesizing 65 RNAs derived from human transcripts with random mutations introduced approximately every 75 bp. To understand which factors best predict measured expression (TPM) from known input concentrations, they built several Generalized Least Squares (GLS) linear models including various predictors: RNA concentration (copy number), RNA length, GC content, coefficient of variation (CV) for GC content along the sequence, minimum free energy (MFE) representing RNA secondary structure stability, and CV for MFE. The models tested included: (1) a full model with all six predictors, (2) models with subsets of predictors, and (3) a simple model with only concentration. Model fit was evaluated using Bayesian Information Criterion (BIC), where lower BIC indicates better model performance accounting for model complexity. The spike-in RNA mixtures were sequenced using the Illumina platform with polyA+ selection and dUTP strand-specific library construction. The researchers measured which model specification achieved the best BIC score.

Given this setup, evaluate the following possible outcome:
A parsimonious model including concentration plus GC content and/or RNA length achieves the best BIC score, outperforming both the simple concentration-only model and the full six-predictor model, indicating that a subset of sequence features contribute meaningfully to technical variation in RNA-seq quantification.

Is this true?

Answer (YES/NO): NO